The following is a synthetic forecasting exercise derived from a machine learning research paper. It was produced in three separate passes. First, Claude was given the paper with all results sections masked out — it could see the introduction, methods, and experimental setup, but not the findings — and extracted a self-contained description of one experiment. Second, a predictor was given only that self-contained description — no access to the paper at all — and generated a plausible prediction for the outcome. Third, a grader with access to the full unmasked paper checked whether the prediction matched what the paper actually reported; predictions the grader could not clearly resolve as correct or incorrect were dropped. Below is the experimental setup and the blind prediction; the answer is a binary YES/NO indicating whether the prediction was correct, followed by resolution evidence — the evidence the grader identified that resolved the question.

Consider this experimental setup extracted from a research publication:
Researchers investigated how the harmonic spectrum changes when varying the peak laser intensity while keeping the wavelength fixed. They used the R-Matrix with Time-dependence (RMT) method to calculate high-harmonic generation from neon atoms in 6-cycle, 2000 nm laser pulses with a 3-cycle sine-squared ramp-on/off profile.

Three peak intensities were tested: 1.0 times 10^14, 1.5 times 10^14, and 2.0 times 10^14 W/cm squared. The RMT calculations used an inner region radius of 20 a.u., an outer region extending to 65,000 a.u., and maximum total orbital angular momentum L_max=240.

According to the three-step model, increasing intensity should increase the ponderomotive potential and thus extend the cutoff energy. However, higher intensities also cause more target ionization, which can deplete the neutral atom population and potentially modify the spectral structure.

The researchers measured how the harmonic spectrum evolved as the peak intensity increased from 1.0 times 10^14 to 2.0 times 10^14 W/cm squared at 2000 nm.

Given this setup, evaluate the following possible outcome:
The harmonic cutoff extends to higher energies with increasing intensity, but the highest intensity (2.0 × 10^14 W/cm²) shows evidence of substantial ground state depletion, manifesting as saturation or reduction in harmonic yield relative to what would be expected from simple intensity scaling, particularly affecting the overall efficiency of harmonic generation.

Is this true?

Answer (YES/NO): NO